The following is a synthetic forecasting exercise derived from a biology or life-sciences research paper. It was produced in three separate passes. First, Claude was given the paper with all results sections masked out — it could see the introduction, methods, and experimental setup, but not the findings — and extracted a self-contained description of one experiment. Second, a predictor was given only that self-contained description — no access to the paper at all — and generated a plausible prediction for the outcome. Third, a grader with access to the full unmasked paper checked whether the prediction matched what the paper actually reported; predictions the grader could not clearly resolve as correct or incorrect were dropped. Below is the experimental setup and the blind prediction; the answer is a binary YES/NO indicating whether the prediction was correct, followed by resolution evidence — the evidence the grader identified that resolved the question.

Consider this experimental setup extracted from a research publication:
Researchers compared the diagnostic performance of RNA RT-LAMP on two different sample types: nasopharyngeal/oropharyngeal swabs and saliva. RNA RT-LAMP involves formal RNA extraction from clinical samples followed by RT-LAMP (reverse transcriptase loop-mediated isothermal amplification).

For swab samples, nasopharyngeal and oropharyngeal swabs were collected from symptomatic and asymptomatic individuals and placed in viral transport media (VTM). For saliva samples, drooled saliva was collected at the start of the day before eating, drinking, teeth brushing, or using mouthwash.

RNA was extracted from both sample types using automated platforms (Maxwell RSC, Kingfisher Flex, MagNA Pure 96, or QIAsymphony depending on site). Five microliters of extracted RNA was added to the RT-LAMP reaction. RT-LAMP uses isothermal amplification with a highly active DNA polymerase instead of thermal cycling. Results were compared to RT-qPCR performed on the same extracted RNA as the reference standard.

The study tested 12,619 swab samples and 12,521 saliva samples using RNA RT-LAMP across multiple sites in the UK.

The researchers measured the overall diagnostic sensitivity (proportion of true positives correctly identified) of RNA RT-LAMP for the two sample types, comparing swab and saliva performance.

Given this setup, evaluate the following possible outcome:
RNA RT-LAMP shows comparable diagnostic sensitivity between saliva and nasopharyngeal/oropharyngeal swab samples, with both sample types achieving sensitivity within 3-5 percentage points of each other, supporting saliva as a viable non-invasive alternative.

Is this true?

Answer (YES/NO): NO